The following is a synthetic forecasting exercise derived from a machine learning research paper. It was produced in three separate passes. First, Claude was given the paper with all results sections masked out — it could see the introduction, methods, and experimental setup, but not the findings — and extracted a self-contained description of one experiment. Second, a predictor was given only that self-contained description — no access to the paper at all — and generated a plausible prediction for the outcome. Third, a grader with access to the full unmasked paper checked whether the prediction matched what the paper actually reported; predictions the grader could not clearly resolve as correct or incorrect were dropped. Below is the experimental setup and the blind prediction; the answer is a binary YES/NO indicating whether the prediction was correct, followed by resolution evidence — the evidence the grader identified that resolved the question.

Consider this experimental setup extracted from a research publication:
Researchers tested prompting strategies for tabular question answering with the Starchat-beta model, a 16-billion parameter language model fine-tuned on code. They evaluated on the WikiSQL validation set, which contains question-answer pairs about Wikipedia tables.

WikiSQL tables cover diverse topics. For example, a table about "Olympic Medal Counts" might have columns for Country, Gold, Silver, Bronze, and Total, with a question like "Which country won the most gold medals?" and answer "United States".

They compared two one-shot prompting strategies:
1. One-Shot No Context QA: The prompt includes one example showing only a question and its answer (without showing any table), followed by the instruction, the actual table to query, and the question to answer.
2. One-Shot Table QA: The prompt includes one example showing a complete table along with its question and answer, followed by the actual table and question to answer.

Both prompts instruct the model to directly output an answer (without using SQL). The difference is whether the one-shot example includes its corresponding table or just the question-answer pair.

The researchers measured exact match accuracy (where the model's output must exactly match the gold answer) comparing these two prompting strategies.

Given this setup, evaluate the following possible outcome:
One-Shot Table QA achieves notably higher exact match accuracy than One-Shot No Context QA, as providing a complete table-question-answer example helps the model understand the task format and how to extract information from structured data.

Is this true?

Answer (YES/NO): YES